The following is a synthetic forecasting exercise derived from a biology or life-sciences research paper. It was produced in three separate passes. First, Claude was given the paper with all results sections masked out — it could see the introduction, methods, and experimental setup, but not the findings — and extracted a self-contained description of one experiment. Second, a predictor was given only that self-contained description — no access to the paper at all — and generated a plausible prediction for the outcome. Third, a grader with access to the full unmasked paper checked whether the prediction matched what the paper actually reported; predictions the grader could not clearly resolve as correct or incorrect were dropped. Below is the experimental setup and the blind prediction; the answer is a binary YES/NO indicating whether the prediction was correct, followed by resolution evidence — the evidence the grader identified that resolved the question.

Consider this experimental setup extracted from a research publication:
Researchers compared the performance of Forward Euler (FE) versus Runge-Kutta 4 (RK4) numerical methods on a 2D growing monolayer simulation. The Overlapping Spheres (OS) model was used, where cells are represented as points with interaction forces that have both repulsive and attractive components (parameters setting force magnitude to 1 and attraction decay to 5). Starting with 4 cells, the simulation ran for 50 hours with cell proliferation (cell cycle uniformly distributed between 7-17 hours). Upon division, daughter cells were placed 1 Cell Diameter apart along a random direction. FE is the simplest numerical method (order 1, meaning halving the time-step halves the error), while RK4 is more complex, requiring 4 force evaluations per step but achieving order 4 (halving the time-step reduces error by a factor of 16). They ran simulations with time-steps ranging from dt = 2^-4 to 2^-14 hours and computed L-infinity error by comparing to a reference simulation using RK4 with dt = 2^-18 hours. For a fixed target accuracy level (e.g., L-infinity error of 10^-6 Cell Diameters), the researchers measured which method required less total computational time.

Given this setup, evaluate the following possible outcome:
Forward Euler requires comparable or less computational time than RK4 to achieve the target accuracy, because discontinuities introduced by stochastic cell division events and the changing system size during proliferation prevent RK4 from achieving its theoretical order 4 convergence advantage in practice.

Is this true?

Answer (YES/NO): NO